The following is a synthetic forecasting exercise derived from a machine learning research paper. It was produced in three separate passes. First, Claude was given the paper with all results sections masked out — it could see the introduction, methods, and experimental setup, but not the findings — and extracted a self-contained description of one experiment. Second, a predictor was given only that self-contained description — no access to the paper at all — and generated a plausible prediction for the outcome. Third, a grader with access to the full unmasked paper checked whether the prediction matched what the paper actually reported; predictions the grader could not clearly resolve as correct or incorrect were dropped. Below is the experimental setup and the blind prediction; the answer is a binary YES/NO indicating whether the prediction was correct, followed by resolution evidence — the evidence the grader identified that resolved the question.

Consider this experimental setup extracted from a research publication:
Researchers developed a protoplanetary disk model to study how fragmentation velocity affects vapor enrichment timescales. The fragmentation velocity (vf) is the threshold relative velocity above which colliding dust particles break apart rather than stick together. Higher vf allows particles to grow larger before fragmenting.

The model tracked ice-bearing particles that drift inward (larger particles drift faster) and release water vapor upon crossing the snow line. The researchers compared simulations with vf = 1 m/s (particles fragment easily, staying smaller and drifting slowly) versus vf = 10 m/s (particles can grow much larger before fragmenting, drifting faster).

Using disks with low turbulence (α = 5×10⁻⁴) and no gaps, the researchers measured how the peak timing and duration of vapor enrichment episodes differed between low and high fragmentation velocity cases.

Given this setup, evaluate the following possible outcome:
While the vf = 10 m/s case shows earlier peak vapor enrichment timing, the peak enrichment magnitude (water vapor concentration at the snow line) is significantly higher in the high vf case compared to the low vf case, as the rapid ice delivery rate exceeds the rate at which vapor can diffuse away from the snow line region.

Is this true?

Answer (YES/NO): YES